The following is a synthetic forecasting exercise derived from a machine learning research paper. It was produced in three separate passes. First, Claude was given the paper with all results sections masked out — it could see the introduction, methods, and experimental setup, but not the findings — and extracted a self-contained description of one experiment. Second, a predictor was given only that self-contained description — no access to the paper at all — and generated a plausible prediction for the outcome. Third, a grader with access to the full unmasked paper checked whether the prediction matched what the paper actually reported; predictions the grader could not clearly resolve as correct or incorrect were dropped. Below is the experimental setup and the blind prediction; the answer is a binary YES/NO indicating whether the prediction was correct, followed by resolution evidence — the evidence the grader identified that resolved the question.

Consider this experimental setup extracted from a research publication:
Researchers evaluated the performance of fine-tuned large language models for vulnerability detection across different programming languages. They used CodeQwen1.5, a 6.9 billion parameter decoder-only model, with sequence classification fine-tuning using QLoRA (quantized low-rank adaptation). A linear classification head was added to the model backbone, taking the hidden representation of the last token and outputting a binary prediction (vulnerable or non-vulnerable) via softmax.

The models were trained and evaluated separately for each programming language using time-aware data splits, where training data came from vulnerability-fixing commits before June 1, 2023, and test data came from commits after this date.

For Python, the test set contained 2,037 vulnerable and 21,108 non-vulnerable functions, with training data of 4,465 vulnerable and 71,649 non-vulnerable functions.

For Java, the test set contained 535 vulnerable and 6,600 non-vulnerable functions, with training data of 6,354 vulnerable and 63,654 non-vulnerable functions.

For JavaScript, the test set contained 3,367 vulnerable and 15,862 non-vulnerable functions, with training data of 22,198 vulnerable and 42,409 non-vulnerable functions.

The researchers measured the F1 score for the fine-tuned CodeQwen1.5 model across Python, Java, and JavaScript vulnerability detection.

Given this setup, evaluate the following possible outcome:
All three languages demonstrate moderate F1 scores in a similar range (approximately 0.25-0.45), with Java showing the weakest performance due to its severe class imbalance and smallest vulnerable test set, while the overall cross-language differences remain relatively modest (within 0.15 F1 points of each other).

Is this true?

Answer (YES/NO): NO